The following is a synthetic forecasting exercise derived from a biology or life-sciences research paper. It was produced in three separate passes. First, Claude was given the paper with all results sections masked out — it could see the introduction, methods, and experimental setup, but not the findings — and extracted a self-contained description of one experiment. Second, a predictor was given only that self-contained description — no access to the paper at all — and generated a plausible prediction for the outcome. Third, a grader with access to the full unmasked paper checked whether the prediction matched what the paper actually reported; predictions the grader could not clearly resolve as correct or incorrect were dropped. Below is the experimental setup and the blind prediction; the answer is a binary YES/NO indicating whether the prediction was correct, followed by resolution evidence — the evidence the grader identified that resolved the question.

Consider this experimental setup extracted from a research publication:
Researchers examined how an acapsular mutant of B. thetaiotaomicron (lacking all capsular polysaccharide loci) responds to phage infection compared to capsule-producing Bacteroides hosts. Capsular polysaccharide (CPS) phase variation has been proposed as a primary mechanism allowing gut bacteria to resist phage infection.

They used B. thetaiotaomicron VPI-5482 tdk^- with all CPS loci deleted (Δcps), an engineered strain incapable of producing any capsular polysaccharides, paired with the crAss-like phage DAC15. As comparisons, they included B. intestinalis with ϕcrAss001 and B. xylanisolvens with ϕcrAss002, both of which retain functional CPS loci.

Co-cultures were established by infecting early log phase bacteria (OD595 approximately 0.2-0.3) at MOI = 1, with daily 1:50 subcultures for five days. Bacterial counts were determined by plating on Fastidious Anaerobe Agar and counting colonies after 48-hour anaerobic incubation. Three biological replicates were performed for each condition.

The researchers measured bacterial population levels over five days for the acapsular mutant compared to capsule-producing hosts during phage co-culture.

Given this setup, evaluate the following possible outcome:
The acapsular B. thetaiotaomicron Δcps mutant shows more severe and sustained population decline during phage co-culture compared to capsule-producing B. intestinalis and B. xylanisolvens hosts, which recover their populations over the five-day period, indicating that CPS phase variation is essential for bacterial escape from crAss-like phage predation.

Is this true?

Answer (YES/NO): NO